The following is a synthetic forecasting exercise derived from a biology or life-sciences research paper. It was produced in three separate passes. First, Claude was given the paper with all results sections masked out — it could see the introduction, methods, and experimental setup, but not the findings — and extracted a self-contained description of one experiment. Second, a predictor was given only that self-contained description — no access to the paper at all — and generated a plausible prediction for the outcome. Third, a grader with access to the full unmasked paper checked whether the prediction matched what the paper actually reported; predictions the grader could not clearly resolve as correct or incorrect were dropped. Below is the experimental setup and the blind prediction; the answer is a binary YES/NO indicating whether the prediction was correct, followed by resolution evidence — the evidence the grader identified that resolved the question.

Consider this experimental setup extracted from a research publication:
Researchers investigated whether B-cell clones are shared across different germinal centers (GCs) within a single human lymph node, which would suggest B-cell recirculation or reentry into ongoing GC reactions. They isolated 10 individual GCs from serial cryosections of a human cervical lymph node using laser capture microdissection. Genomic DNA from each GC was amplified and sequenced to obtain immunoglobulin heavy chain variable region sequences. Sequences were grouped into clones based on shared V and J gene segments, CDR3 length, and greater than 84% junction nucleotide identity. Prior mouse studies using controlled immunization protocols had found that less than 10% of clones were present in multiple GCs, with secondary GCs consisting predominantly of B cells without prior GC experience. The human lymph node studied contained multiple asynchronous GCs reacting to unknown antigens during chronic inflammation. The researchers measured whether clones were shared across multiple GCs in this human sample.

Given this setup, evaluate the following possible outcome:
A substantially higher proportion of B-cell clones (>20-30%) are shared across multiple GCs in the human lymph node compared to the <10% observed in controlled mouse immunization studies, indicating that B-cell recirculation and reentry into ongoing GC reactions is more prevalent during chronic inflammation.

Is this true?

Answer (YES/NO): NO